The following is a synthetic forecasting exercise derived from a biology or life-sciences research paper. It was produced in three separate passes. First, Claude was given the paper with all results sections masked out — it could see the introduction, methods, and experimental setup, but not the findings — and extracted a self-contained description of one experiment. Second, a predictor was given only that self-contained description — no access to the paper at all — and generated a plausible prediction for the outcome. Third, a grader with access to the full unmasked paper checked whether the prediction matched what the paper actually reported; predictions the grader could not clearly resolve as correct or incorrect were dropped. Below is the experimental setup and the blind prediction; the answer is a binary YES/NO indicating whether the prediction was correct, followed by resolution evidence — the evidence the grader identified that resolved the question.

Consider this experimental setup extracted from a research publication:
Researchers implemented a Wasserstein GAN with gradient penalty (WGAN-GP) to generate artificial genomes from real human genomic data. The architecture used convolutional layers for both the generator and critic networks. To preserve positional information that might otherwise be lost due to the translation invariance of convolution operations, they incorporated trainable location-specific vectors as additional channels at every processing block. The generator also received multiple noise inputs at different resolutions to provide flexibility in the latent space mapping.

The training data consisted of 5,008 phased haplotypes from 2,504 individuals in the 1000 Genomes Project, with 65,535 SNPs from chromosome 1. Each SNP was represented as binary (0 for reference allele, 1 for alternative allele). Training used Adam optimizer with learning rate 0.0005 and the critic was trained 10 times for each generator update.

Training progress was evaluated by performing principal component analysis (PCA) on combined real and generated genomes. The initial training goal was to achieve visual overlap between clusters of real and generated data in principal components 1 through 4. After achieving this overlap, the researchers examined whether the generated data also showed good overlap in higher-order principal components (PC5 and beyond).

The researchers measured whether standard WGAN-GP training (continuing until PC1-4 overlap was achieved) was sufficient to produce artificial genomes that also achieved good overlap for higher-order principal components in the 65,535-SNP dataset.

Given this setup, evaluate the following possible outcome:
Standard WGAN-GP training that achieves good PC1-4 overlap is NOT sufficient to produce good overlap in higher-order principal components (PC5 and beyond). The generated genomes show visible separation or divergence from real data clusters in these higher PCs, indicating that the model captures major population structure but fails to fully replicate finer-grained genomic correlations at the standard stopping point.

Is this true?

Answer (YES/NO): YES